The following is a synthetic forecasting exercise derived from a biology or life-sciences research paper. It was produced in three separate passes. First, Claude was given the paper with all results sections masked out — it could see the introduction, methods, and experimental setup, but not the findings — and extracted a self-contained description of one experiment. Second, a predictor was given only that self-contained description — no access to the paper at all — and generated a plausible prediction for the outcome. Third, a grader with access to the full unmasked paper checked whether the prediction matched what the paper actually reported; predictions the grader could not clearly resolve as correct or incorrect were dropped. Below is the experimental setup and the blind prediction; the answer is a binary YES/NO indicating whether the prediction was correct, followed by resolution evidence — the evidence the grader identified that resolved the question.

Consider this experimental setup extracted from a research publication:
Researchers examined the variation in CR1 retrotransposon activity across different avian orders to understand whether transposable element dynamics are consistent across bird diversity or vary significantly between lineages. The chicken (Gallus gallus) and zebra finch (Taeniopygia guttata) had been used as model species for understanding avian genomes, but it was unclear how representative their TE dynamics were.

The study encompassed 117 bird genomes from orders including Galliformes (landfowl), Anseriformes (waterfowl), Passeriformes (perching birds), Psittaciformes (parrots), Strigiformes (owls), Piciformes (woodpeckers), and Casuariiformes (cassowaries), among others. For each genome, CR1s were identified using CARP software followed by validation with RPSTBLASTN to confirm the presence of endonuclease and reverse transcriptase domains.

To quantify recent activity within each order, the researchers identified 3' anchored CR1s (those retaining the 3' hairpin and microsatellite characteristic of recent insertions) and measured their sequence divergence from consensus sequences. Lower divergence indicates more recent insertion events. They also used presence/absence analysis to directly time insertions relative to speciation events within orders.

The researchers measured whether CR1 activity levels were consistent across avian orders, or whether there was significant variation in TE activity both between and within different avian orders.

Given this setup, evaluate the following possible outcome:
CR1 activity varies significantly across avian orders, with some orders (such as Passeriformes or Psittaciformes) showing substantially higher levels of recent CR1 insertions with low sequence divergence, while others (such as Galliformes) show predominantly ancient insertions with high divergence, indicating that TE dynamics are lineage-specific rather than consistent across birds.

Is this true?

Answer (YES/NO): NO